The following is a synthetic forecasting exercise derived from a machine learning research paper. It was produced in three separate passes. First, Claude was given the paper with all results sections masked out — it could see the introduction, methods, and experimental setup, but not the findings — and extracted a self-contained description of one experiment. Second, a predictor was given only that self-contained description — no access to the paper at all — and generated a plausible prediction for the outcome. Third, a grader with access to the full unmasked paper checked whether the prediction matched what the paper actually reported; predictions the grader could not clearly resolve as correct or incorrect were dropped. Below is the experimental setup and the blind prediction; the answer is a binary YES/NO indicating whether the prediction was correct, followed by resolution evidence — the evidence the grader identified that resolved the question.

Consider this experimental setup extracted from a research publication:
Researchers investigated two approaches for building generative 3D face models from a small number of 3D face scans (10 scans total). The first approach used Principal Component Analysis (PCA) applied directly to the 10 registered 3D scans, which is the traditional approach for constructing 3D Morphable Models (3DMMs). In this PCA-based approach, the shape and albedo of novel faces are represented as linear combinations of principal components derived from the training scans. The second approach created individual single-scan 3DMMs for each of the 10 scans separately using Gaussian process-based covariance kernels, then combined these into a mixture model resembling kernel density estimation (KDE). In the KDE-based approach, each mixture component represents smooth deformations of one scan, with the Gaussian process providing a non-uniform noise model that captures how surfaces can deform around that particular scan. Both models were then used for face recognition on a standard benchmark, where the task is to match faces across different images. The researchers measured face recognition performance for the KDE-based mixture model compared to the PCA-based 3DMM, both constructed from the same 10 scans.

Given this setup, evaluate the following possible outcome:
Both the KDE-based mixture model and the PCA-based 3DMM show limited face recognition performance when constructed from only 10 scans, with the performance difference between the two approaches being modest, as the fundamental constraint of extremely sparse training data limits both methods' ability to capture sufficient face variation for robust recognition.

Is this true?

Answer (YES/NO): NO